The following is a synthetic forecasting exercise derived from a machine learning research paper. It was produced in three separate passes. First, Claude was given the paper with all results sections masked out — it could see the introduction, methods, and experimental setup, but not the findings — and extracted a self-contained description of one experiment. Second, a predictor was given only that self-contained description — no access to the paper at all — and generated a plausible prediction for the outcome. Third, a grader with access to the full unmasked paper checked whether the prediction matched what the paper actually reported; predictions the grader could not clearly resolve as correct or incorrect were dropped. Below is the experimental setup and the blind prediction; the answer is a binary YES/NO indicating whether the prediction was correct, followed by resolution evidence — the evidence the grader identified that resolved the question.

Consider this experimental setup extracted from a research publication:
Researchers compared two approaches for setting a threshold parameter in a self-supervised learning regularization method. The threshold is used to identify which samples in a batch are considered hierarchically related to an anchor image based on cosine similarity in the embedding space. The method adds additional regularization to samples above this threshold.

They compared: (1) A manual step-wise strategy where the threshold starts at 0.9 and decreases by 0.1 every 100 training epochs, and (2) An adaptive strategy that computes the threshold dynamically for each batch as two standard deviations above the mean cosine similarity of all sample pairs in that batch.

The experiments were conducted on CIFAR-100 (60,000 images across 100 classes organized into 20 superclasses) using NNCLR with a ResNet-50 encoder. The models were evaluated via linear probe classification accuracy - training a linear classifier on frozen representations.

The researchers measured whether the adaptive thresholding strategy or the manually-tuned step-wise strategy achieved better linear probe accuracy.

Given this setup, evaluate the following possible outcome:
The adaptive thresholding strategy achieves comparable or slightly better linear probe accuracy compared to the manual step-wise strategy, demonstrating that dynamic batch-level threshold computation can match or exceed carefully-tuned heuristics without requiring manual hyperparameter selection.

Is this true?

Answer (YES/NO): NO